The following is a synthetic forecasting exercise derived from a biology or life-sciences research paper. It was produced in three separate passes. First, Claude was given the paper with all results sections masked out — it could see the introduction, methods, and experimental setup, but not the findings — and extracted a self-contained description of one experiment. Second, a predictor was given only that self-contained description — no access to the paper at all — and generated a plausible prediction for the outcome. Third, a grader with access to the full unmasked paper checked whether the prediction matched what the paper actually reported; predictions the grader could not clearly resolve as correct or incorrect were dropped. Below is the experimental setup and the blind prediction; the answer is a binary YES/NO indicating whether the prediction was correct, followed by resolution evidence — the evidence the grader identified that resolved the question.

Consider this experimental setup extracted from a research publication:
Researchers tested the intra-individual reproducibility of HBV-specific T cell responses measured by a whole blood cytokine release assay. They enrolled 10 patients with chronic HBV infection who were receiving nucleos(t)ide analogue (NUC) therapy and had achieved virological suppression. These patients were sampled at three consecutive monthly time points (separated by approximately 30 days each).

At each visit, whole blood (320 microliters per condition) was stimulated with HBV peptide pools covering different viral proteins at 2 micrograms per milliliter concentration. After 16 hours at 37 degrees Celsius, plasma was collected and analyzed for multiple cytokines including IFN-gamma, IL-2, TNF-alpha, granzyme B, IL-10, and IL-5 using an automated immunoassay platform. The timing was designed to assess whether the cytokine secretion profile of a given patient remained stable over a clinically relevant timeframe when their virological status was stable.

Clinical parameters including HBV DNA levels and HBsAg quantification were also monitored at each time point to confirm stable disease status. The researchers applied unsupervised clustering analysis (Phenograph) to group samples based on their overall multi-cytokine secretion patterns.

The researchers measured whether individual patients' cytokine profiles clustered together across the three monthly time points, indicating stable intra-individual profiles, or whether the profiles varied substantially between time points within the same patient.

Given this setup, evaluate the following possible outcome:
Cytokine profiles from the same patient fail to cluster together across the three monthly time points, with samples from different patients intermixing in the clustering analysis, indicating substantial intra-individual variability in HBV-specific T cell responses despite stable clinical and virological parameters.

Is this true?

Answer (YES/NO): NO